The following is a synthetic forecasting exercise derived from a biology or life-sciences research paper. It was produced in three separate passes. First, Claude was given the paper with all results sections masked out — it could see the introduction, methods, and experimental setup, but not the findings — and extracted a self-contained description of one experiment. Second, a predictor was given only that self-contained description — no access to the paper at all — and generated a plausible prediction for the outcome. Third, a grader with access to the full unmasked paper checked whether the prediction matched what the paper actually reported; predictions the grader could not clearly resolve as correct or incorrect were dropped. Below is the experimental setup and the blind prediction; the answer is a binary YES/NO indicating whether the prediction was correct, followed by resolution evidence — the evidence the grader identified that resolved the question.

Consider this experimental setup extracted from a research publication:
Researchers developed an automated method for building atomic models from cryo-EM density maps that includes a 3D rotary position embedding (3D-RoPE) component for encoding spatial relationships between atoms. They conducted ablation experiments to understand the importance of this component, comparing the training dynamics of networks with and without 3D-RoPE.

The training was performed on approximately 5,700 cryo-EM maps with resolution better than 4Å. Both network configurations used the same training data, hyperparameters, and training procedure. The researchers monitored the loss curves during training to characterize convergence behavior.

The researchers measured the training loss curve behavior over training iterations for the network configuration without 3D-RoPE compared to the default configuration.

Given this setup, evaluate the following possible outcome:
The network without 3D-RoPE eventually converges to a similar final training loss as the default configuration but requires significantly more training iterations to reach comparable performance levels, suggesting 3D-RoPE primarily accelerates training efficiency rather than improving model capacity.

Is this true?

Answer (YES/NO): NO